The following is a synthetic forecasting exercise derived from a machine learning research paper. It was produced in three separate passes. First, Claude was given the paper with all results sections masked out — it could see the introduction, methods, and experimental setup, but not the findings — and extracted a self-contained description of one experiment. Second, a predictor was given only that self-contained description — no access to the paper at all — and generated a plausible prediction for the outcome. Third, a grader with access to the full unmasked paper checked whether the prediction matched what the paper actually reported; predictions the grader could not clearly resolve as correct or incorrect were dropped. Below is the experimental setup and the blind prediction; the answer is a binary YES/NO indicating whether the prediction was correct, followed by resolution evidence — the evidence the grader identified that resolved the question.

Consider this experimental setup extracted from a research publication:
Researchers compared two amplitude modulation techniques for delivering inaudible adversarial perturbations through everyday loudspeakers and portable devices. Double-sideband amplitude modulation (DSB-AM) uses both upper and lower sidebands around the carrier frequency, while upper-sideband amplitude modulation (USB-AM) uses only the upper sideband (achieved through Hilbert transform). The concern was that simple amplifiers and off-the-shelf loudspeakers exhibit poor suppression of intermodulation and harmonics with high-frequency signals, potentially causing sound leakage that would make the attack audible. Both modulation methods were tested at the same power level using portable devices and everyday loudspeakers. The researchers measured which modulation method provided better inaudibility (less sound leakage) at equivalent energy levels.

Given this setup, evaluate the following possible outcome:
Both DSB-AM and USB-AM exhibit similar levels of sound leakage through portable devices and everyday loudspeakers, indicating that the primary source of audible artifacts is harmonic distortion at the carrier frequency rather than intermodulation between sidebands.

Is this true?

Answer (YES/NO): NO